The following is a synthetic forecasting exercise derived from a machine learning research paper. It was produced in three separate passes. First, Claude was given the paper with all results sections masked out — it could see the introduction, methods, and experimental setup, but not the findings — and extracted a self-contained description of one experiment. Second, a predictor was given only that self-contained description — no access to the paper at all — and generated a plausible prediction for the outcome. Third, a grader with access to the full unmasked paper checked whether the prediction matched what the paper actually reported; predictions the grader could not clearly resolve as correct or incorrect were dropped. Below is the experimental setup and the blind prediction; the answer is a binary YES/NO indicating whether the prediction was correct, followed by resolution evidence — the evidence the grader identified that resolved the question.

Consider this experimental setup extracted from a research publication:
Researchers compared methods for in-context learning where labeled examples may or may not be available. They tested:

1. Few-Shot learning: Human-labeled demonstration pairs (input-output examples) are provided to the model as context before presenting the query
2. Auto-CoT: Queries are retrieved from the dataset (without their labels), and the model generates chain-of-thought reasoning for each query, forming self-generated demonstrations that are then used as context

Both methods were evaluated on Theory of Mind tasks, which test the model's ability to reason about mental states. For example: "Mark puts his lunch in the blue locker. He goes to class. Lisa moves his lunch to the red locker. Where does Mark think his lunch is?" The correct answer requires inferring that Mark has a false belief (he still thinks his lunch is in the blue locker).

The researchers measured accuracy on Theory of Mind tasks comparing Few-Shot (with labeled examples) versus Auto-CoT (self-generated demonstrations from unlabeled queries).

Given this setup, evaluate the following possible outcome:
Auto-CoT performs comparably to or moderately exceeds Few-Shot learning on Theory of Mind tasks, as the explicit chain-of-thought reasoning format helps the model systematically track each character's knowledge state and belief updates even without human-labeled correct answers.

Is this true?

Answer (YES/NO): NO